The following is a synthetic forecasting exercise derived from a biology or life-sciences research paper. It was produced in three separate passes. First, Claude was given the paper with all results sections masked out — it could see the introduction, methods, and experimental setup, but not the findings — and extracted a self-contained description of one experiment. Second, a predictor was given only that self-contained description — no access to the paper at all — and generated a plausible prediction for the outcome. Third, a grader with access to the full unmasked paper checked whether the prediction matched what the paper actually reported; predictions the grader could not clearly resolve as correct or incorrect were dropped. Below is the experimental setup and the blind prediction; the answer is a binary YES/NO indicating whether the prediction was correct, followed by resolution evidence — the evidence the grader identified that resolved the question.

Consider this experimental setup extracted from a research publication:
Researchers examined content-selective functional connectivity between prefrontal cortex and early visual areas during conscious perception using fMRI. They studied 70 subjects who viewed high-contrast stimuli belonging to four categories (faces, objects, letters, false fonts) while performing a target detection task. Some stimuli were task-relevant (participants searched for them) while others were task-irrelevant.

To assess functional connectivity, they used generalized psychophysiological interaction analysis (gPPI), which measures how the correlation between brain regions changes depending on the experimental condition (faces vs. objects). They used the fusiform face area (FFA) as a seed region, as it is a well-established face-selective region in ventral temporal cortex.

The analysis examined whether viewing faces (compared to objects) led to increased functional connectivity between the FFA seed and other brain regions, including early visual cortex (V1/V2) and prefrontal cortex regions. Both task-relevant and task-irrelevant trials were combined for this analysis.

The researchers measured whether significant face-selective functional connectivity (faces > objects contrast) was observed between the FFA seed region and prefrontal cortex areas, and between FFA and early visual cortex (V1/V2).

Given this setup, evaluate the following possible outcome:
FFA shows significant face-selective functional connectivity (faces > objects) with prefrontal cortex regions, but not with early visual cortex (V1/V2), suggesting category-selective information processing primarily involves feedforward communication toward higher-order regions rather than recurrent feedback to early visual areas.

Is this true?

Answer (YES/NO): NO